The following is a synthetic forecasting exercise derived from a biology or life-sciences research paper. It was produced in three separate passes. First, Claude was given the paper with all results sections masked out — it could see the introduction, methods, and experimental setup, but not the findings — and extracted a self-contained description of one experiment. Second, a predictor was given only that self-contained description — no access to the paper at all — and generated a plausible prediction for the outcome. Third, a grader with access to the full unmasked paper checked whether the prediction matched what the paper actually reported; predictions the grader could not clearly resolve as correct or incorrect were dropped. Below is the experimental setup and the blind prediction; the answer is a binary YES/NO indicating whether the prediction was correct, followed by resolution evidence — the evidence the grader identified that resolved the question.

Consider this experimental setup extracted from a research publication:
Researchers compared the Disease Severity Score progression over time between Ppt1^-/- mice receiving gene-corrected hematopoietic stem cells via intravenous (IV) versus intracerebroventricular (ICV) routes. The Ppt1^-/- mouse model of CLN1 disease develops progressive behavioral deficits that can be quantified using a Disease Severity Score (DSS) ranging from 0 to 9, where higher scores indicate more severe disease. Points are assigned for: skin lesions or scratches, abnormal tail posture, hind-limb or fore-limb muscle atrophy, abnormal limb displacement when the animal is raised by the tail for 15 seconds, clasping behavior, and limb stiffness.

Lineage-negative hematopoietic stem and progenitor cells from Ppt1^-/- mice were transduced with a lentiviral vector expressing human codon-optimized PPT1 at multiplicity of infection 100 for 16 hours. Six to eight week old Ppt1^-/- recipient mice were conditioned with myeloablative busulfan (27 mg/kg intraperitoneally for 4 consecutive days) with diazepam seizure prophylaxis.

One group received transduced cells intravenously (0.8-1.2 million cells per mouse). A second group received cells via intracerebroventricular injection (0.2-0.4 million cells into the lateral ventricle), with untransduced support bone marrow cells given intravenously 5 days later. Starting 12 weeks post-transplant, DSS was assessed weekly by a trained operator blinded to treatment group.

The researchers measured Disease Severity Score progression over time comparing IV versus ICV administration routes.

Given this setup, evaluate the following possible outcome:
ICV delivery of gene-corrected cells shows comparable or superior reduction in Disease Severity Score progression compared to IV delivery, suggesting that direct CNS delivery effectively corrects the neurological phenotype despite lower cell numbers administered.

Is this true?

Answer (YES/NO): NO